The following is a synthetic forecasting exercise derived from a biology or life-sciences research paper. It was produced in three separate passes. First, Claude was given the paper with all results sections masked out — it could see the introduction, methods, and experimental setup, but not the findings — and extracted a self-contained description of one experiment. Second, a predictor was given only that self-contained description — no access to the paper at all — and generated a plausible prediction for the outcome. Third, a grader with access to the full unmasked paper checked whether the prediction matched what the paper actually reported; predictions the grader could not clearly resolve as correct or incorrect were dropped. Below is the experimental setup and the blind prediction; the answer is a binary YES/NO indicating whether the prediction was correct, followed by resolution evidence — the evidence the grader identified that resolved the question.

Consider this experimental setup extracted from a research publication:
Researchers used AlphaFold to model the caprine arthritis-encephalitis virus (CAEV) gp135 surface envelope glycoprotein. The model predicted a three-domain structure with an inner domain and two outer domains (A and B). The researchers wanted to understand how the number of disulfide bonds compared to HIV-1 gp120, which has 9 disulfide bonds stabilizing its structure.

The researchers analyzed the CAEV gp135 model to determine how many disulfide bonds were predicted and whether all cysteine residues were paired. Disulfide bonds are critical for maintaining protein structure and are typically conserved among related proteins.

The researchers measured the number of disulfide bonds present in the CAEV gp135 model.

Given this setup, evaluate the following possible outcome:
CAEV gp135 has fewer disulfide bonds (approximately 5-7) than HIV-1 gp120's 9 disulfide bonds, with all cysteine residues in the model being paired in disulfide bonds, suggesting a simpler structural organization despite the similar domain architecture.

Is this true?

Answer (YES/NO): NO